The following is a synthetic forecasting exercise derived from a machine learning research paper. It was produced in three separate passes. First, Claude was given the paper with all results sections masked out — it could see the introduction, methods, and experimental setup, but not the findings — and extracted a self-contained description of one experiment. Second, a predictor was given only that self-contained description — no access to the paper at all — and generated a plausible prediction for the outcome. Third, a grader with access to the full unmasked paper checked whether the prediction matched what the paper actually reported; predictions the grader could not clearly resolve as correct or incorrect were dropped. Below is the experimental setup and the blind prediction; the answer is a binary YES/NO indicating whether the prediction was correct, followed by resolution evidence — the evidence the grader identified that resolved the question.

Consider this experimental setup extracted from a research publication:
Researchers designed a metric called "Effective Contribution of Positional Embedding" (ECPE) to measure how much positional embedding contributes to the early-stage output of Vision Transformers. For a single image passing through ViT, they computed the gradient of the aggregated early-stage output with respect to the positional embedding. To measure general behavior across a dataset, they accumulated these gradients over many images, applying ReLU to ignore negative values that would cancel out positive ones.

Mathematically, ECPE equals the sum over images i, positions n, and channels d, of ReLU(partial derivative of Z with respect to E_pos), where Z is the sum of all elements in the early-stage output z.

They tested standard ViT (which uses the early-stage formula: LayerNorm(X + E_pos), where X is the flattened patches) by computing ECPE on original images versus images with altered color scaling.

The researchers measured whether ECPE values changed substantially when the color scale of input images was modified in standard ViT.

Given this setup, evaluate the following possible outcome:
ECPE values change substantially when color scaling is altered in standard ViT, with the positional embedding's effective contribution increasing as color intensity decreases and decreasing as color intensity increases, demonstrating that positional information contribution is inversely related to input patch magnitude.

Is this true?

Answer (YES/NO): YES